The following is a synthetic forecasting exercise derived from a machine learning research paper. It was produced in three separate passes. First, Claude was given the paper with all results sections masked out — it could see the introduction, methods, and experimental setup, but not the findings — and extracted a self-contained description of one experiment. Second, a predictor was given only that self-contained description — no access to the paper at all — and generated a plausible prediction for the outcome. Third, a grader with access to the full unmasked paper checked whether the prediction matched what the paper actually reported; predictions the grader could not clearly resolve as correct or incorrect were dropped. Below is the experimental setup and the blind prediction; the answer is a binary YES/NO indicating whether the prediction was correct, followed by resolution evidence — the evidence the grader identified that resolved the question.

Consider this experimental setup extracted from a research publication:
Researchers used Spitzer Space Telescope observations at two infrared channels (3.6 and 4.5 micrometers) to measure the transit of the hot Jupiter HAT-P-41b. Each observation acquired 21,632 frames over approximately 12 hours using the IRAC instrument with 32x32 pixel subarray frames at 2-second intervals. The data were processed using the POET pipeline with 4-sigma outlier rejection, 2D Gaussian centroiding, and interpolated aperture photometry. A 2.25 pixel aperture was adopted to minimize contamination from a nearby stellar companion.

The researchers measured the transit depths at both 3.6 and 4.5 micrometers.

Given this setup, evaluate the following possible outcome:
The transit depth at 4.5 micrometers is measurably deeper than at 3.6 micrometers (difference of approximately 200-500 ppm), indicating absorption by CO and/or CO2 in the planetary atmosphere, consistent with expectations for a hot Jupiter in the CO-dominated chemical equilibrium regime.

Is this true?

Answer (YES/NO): YES